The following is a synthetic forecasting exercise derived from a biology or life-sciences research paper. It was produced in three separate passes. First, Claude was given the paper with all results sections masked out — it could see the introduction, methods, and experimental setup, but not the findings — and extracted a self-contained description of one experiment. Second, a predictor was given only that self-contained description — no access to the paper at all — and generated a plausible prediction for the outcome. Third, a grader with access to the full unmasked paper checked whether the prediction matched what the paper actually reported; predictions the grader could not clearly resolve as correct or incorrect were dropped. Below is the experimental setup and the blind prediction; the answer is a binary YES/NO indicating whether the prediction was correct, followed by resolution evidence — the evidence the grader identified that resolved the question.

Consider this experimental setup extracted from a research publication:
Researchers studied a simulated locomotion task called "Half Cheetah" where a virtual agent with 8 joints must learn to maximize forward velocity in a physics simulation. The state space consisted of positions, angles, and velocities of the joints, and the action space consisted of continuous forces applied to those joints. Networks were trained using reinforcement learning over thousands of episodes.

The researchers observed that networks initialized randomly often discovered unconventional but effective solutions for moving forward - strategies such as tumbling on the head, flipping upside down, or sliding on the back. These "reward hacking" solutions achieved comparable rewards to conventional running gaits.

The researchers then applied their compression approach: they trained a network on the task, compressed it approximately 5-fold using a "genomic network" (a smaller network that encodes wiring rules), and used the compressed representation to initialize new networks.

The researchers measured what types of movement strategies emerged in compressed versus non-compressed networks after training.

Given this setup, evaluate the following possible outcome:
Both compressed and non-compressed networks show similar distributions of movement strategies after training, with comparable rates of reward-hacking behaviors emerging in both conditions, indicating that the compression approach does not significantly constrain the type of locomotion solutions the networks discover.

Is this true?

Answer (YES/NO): NO